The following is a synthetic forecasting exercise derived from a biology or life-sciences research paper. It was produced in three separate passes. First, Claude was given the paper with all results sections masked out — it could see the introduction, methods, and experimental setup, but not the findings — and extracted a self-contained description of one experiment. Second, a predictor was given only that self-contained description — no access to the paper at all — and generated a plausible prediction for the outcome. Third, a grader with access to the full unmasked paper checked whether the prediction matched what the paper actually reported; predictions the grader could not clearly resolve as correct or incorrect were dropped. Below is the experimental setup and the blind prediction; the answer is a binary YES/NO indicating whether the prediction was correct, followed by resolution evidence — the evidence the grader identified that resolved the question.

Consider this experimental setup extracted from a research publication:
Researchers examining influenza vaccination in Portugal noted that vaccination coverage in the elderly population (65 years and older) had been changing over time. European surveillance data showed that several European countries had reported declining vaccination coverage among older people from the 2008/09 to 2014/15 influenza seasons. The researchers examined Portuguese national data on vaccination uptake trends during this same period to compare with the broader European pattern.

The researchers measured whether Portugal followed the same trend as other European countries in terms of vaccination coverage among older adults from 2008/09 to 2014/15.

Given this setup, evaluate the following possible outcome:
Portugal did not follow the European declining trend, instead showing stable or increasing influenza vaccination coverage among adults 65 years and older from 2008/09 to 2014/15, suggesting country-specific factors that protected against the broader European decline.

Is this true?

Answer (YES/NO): YES